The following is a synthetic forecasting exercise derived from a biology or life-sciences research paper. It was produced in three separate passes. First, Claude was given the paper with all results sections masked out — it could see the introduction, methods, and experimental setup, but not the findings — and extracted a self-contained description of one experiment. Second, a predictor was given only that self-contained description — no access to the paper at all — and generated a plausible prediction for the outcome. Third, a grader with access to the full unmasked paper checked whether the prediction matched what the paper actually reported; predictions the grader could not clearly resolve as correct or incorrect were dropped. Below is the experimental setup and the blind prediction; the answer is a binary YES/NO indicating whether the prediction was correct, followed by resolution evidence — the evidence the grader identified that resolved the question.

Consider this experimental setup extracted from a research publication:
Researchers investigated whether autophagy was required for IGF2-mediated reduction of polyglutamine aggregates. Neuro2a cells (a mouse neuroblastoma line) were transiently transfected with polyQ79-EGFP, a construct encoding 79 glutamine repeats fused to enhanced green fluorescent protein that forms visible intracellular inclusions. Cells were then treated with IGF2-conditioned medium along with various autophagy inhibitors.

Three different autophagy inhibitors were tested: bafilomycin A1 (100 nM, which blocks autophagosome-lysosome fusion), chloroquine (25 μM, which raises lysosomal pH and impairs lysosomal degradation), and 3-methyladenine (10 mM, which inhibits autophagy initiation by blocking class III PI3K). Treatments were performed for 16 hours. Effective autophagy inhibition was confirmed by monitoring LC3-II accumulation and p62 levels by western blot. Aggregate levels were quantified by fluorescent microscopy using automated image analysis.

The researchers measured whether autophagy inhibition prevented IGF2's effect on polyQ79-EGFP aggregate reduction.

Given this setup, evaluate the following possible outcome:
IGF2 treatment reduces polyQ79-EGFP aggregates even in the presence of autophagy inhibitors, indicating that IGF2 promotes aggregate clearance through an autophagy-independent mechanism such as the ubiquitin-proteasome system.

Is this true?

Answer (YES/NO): NO